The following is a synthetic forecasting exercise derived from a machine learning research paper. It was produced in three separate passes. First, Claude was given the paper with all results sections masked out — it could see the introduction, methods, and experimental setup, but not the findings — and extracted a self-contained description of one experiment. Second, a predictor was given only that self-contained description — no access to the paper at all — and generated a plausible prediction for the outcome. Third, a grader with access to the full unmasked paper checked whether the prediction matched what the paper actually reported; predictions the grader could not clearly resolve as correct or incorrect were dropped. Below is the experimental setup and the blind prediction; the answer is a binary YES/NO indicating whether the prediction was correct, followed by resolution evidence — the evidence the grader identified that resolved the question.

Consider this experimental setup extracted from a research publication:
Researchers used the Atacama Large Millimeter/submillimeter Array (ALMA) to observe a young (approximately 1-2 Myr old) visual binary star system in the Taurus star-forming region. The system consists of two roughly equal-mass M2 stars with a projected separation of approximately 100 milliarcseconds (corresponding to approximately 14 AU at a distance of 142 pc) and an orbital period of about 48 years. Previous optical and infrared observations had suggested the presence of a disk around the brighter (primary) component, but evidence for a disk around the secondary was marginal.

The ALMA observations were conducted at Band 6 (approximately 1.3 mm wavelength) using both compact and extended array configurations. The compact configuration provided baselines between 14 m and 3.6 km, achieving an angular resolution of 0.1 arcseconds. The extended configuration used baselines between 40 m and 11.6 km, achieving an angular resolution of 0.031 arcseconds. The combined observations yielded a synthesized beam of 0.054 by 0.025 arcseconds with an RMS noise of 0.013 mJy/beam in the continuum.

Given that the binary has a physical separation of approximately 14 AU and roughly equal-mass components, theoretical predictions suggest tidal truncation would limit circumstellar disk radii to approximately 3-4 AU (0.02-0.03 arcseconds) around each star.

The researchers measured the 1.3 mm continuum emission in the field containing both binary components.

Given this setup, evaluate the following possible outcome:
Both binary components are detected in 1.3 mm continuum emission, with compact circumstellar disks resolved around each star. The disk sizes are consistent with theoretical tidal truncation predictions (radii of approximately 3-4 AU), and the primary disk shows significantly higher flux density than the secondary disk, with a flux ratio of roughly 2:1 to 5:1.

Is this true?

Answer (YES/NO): NO